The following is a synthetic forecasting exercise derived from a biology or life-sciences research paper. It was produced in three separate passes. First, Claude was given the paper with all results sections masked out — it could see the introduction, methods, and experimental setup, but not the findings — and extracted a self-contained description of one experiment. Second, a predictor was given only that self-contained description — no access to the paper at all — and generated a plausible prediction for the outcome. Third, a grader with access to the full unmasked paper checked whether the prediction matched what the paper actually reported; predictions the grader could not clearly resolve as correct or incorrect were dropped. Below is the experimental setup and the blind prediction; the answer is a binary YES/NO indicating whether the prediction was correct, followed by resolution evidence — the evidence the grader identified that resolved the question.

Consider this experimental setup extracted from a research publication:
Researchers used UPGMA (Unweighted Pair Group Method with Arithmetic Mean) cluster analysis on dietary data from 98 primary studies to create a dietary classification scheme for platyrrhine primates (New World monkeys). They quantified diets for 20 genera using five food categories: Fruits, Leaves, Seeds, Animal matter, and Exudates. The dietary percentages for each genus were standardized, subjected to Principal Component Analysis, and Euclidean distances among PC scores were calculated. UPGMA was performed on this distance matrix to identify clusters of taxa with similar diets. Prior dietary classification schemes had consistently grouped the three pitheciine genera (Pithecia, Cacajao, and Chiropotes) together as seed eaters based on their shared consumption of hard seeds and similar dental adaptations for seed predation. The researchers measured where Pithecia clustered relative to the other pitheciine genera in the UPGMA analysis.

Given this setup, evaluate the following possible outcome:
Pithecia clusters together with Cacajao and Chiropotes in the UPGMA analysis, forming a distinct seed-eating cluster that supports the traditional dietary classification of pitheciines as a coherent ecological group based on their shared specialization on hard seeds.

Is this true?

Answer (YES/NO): NO